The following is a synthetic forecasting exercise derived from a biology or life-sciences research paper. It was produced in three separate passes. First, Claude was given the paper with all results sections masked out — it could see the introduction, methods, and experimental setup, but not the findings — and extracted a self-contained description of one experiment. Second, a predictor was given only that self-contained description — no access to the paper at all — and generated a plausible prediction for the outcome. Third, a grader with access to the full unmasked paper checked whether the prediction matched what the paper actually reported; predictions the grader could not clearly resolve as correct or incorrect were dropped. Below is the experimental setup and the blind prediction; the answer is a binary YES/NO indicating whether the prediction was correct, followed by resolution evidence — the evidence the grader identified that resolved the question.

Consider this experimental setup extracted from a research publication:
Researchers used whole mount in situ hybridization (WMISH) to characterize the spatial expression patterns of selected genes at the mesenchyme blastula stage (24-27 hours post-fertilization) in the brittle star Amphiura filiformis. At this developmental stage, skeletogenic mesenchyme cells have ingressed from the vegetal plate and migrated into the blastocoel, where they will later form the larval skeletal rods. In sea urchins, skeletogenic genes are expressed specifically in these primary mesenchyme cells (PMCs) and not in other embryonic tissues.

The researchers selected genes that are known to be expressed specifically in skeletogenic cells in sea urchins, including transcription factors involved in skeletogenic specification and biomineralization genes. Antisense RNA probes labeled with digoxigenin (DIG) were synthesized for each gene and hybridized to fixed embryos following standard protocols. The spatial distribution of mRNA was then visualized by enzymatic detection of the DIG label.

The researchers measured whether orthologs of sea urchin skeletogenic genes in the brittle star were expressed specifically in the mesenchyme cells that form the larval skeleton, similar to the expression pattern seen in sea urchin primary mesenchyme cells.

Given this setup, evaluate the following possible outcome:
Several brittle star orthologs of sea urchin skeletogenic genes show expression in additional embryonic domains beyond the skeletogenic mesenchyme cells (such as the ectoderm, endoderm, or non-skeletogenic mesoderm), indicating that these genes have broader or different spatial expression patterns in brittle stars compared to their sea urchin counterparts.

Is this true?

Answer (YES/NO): YES